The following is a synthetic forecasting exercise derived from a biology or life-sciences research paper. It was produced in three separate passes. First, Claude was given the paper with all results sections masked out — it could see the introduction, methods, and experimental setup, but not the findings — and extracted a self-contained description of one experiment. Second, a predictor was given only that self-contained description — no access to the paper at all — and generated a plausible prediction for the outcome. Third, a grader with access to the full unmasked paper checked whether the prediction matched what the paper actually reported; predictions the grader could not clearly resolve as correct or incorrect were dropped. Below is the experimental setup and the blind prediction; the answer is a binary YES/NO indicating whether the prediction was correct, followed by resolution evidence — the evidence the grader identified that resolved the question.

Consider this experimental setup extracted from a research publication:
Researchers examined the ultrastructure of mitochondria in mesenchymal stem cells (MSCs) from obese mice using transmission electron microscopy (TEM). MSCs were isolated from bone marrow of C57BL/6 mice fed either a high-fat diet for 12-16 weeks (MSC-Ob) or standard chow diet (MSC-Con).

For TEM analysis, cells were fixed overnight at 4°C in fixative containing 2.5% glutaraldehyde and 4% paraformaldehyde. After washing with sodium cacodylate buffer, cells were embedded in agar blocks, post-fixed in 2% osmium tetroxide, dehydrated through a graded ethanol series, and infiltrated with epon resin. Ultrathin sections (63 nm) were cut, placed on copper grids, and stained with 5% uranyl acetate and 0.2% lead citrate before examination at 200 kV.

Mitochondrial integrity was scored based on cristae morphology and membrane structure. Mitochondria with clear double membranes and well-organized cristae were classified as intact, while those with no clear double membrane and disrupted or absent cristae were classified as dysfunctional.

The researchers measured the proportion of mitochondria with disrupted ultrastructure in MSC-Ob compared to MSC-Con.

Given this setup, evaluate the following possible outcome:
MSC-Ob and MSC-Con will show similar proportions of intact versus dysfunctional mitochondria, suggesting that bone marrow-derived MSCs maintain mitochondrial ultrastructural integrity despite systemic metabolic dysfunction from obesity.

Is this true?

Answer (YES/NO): NO